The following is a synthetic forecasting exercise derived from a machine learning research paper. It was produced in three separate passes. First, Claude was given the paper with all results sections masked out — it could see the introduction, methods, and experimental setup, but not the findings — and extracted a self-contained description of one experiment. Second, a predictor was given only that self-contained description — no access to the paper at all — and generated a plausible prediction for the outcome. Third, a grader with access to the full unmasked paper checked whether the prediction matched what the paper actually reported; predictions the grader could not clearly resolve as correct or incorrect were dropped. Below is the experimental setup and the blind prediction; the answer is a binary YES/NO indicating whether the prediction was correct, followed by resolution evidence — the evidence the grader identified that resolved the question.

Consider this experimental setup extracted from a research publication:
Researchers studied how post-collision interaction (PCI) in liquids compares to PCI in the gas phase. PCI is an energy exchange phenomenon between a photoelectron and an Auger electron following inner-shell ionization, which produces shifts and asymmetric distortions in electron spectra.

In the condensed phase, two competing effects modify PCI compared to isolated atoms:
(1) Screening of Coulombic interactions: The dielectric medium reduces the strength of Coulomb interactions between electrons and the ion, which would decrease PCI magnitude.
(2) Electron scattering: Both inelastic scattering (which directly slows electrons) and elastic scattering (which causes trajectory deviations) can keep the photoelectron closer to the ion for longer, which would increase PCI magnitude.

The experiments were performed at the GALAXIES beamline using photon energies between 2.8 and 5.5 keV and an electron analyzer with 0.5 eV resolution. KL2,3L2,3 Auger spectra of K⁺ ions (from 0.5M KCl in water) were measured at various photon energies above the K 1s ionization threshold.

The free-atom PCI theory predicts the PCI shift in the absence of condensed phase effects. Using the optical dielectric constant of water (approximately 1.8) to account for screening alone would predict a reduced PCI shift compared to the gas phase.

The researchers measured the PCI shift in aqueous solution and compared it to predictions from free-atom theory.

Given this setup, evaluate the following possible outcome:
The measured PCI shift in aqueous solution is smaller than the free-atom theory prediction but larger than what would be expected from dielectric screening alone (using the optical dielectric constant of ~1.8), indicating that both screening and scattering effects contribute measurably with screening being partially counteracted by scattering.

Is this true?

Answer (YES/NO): NO